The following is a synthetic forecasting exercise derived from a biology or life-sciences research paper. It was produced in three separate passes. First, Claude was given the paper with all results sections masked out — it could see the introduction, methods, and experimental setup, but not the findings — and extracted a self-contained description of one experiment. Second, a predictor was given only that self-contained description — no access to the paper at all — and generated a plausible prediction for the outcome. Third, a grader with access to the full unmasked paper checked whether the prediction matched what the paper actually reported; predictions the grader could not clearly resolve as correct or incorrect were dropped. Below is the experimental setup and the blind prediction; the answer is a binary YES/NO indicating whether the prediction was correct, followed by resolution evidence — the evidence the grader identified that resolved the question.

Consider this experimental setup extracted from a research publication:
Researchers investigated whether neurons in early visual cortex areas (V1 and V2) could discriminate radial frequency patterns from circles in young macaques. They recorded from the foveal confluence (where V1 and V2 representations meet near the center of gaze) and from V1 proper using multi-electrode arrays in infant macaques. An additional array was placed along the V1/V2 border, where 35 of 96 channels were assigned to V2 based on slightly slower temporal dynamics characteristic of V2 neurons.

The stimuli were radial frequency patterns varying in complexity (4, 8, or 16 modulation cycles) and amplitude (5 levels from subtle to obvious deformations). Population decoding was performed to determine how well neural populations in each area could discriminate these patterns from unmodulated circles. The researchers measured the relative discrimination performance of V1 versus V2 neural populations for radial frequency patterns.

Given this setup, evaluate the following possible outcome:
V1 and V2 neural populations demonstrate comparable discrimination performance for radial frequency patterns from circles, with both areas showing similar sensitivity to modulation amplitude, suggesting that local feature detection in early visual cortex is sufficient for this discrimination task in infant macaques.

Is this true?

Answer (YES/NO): NO